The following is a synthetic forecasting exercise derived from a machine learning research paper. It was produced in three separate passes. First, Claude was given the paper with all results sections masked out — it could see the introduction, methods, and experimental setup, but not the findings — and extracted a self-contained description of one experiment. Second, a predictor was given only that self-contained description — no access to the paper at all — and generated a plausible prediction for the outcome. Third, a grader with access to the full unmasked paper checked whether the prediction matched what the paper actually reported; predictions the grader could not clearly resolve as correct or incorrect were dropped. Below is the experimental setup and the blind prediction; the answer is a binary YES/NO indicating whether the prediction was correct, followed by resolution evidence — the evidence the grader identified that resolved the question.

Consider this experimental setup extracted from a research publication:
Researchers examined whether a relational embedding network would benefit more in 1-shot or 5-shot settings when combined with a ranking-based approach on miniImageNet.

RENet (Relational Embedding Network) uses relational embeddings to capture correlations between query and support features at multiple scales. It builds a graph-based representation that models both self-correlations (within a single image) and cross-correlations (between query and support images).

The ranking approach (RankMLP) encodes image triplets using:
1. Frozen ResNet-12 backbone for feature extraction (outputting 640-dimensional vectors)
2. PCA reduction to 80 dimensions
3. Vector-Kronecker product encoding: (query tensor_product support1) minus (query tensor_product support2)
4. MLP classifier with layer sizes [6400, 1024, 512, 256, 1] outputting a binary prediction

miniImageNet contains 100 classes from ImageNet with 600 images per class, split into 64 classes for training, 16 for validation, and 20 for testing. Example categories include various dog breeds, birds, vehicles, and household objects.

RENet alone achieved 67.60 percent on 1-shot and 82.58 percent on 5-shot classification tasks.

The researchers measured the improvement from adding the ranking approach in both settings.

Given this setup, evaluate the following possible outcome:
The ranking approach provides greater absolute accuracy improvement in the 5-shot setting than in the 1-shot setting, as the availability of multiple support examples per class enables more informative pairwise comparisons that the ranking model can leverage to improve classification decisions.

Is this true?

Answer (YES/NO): YES